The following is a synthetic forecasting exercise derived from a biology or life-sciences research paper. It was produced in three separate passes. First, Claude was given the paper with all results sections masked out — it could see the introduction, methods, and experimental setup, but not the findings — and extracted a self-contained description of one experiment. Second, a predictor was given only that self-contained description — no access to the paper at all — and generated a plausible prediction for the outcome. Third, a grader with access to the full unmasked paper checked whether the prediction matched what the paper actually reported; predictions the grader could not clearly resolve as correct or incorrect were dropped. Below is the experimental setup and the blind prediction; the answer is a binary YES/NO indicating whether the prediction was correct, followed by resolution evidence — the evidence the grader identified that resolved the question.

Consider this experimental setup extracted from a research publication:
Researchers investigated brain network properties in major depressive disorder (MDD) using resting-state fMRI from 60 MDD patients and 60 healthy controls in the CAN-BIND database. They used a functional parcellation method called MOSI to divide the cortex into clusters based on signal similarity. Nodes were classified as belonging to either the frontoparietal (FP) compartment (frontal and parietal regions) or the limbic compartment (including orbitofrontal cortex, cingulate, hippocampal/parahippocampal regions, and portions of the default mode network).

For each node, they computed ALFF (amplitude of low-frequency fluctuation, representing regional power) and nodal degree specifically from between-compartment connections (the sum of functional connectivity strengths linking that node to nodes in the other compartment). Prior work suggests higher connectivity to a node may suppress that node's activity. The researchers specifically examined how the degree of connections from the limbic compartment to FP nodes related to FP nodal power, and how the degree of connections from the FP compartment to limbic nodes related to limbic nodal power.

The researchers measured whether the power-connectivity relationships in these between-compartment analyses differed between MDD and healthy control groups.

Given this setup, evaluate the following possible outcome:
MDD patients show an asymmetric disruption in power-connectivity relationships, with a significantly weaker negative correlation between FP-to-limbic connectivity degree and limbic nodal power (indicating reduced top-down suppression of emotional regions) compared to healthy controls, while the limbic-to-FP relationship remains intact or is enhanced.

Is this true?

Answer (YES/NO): YES